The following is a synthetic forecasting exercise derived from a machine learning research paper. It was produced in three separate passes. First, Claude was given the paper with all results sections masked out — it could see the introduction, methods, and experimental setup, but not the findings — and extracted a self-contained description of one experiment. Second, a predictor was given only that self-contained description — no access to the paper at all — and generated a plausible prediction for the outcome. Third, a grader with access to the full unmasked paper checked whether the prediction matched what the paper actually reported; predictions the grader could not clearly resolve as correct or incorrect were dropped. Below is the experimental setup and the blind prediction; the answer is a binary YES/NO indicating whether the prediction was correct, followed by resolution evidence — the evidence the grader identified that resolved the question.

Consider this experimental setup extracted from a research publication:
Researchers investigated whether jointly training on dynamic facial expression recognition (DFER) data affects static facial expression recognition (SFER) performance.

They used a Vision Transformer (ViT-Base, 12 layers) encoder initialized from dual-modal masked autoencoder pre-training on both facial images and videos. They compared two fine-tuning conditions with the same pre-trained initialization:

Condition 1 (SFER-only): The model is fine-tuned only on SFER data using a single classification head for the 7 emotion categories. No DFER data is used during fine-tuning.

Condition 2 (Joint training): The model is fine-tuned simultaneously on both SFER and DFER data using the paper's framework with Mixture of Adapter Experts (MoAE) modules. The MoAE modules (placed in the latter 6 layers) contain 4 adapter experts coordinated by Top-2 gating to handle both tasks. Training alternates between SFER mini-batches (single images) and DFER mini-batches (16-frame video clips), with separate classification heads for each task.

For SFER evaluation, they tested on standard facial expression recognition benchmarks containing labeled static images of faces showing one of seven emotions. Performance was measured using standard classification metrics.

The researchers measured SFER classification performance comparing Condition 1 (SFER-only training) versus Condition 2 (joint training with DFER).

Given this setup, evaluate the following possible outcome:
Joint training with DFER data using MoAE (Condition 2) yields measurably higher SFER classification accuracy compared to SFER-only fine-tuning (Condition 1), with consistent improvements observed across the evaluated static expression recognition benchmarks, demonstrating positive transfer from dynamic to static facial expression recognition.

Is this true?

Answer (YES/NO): NO